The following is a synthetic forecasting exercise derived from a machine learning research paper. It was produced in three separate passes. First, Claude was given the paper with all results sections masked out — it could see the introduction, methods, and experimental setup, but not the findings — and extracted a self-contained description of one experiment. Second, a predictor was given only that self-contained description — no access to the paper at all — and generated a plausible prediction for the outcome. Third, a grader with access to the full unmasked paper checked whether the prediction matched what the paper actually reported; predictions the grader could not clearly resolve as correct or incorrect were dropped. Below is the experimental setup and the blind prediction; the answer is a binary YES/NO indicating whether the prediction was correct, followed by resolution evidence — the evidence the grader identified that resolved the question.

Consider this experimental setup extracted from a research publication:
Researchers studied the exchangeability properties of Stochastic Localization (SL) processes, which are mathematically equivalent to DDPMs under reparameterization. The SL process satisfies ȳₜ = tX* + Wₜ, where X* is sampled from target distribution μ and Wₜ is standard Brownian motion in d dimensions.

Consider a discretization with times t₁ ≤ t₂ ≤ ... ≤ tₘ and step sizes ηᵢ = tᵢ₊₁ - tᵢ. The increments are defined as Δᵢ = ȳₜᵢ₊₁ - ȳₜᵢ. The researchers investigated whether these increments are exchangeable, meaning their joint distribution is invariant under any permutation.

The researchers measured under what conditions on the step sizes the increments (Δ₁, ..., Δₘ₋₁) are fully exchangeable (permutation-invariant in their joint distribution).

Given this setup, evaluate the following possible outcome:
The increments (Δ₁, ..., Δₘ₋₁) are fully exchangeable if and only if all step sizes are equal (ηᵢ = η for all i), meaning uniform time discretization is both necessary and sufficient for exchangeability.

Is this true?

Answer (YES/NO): NO